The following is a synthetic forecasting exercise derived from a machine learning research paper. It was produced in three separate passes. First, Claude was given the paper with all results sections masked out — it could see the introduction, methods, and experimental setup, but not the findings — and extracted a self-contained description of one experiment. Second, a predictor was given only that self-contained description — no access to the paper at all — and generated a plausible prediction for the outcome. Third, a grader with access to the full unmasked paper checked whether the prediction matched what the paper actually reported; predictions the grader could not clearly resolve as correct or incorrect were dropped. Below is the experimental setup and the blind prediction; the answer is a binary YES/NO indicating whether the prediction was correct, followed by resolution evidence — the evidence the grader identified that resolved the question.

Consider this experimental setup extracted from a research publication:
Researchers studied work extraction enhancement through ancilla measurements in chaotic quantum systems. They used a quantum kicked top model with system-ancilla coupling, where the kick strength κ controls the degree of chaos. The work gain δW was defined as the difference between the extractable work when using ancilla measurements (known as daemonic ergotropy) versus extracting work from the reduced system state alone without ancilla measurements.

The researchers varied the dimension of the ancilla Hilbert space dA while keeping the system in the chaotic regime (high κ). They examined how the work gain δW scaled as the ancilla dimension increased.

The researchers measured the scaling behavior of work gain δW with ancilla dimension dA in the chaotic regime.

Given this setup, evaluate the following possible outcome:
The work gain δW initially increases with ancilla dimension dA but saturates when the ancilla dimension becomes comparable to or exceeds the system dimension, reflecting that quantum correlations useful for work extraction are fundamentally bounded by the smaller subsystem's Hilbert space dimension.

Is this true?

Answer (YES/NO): NO